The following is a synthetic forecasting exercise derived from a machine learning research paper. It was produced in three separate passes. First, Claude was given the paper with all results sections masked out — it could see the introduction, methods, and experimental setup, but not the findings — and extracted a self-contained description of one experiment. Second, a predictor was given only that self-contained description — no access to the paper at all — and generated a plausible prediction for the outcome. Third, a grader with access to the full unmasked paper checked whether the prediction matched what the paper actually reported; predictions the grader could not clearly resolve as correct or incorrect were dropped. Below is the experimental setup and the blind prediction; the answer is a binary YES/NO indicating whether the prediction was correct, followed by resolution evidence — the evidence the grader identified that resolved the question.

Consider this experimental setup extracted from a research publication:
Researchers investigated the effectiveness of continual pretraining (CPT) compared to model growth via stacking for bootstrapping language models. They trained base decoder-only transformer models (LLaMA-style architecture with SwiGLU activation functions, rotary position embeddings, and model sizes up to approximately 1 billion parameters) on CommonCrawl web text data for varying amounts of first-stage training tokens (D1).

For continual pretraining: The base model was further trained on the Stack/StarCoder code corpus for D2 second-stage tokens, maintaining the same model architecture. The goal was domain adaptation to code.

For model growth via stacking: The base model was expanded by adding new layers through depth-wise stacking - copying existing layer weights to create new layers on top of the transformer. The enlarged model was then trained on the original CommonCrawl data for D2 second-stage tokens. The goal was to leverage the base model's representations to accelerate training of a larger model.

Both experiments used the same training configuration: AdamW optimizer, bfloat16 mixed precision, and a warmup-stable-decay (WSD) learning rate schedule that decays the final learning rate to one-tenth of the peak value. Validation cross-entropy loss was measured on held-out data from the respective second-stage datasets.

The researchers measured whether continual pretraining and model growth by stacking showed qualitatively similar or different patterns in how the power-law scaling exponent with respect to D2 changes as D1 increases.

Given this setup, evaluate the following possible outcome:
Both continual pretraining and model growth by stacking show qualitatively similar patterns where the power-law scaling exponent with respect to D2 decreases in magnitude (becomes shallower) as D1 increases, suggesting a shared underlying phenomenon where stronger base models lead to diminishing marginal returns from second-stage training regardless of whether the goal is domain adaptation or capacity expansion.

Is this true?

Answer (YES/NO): YES